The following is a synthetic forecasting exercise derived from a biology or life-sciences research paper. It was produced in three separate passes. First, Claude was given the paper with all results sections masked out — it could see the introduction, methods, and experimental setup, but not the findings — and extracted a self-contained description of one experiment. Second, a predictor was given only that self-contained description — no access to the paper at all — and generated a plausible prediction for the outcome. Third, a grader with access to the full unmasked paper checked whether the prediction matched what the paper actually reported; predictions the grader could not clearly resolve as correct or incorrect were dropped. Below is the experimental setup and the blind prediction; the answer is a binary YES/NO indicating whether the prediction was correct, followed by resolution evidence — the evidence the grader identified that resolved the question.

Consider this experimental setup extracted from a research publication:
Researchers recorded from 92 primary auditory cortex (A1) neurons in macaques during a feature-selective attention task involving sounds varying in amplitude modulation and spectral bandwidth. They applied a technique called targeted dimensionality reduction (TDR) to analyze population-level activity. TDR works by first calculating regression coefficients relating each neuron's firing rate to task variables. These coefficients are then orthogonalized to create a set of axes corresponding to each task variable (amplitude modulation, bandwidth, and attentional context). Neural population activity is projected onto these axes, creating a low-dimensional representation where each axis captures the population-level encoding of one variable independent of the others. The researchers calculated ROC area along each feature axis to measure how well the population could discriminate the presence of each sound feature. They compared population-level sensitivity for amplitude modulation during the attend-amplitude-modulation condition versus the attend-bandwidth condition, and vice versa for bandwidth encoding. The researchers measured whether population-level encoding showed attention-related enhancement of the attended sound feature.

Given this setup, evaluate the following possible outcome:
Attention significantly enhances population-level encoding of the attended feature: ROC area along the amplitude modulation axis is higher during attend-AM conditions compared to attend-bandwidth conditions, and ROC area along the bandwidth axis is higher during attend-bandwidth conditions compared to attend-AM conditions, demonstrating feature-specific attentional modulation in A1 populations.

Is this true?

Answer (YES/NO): YES